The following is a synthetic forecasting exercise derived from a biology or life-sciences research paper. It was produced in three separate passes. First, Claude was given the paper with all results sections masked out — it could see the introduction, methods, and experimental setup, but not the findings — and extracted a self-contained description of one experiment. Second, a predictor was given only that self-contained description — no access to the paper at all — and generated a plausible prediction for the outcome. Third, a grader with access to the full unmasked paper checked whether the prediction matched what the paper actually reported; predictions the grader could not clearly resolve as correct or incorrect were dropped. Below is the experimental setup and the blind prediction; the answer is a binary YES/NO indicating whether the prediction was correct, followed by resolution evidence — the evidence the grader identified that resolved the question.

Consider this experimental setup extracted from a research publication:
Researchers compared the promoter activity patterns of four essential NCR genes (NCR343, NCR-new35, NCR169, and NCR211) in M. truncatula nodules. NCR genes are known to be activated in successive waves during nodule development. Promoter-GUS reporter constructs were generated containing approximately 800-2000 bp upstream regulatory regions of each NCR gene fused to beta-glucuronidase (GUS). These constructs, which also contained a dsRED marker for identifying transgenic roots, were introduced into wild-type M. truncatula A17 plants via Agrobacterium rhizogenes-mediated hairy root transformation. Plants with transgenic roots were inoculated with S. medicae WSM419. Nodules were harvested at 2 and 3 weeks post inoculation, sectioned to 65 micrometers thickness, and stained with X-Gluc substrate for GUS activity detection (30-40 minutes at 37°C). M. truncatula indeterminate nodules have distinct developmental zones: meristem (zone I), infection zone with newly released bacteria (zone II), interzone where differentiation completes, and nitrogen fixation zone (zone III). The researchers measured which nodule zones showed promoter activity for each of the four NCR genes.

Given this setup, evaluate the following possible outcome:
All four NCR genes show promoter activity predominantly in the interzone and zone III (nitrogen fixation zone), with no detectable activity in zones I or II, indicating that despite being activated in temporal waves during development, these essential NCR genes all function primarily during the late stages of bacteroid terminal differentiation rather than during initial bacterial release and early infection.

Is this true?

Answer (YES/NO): NO